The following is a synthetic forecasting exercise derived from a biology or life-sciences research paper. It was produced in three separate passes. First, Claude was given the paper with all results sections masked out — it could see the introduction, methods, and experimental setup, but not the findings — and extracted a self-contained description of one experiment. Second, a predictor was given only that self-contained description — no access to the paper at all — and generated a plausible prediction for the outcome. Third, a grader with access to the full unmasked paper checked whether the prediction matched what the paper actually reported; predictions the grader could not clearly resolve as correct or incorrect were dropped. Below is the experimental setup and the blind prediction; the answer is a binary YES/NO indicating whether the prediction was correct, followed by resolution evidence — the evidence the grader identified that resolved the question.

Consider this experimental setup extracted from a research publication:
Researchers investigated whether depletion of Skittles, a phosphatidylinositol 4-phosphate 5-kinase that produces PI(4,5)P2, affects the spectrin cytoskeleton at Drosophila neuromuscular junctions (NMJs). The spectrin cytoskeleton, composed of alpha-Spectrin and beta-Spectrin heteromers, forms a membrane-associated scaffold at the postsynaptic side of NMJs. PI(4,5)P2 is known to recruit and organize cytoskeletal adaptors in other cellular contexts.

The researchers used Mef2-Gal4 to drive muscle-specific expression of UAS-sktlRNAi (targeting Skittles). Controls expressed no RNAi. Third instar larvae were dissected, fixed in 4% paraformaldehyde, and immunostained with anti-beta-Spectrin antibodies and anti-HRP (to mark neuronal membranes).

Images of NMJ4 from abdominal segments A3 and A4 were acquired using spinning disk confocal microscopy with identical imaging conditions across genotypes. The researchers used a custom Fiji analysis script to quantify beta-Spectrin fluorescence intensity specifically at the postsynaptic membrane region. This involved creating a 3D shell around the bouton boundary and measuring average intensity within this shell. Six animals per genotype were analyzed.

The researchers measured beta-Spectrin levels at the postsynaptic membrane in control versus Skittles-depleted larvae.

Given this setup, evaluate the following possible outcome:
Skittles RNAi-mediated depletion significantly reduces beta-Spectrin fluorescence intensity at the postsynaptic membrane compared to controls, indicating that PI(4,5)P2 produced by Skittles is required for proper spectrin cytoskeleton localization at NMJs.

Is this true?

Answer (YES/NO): YES